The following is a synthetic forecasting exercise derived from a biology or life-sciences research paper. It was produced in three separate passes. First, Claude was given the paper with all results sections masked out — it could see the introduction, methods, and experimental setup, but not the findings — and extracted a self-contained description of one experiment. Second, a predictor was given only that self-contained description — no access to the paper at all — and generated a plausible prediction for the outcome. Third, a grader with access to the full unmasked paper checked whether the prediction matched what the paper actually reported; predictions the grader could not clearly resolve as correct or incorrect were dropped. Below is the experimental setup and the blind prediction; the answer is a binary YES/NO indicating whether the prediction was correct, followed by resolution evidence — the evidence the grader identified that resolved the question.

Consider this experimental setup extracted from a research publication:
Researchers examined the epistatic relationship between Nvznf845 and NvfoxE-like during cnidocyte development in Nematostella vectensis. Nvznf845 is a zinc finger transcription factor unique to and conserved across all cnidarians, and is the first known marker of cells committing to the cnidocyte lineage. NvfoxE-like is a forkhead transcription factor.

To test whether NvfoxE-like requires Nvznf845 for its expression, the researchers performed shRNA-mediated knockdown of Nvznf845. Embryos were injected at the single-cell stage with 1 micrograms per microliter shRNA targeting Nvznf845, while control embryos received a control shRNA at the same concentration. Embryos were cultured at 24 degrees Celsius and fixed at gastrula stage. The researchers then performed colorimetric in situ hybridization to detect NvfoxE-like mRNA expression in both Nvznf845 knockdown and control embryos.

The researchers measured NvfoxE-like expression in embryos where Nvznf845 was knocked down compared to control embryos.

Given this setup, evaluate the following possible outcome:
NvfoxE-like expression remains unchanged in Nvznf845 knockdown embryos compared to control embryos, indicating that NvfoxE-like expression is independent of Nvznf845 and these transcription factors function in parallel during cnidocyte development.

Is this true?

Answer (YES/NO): YES